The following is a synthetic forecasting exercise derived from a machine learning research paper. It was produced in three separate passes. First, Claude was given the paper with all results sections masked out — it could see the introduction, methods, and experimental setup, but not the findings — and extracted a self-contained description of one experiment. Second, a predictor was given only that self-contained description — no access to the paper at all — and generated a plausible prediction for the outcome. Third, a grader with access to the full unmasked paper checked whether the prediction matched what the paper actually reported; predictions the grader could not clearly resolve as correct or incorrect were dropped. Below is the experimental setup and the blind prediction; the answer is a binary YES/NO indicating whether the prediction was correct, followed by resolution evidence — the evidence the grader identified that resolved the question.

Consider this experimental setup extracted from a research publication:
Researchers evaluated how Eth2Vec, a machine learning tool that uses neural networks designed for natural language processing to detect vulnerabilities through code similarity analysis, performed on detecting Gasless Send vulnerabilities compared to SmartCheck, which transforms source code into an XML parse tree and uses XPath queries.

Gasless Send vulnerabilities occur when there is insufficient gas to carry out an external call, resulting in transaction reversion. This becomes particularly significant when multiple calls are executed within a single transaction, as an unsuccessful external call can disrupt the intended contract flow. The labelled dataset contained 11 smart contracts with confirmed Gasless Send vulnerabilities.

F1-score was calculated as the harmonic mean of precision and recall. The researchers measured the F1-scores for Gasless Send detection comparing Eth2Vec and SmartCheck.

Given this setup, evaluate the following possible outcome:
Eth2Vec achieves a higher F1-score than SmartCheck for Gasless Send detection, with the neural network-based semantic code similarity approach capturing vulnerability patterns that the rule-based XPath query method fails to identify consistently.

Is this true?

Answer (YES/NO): NO